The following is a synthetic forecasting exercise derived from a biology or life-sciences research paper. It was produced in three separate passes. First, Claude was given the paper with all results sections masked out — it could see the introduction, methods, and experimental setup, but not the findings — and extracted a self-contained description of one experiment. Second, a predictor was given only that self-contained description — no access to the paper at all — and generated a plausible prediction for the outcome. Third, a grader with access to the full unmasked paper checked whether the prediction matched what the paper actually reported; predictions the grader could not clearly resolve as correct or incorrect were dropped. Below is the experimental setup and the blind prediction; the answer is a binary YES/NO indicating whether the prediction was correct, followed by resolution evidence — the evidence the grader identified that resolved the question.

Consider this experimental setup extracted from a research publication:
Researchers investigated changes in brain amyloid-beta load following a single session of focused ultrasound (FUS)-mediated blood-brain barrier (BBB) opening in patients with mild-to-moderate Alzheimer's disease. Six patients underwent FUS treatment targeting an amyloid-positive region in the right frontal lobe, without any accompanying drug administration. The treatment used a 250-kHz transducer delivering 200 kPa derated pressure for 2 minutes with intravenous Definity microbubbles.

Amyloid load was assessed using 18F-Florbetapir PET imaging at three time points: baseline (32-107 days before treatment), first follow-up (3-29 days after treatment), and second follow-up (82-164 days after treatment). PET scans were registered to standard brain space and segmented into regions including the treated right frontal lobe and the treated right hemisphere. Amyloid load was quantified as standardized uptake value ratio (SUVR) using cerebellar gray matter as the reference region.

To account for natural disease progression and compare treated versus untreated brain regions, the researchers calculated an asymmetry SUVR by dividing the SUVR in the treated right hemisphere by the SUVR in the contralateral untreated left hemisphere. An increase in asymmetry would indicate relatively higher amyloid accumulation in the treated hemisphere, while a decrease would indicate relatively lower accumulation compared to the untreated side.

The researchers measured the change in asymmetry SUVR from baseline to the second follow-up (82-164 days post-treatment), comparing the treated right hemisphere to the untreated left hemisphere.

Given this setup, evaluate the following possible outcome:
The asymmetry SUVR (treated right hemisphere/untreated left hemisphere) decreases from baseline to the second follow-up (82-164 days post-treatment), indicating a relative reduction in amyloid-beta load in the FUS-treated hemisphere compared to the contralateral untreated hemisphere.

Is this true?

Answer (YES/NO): YES